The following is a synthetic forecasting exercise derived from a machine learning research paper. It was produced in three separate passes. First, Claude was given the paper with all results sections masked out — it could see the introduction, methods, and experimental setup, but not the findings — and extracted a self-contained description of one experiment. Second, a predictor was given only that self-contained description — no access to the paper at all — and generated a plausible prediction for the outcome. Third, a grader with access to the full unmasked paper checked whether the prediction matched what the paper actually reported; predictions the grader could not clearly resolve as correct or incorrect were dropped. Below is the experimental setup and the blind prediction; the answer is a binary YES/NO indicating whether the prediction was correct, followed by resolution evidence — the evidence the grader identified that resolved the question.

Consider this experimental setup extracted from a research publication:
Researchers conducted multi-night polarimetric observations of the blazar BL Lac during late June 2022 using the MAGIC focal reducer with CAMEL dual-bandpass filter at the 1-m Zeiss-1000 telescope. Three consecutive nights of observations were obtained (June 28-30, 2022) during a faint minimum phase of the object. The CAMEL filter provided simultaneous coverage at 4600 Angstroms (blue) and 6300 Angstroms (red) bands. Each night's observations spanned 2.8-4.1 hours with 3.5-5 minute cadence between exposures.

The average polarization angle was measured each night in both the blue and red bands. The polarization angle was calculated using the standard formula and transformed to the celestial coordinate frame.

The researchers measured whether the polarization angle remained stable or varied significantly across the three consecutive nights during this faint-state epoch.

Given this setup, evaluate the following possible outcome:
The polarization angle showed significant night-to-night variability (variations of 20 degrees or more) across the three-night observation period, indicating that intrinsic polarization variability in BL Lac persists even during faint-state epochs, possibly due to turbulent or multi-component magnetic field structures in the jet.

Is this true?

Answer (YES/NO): NO